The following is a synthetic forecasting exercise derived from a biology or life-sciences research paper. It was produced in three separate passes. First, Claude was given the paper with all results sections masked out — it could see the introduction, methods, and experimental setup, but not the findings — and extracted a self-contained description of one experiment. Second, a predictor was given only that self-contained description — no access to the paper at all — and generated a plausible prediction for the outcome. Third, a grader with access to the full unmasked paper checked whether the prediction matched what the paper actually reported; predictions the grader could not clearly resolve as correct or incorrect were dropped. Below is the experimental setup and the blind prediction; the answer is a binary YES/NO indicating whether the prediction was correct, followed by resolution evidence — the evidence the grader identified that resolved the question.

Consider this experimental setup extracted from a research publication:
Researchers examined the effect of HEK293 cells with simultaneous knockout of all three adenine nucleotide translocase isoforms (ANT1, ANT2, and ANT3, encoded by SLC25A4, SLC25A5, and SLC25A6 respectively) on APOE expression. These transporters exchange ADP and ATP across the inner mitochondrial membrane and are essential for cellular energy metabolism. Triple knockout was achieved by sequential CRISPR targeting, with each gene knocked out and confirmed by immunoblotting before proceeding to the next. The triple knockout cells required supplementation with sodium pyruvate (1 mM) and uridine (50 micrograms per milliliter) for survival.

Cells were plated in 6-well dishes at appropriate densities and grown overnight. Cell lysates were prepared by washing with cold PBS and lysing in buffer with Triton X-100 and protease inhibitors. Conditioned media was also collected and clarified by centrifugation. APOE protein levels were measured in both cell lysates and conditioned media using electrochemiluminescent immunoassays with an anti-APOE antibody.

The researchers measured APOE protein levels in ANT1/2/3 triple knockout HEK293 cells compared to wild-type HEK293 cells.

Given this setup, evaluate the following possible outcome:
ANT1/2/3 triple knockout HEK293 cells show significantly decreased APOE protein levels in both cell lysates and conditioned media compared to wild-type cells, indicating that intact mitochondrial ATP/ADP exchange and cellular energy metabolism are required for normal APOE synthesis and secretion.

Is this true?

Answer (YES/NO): NO